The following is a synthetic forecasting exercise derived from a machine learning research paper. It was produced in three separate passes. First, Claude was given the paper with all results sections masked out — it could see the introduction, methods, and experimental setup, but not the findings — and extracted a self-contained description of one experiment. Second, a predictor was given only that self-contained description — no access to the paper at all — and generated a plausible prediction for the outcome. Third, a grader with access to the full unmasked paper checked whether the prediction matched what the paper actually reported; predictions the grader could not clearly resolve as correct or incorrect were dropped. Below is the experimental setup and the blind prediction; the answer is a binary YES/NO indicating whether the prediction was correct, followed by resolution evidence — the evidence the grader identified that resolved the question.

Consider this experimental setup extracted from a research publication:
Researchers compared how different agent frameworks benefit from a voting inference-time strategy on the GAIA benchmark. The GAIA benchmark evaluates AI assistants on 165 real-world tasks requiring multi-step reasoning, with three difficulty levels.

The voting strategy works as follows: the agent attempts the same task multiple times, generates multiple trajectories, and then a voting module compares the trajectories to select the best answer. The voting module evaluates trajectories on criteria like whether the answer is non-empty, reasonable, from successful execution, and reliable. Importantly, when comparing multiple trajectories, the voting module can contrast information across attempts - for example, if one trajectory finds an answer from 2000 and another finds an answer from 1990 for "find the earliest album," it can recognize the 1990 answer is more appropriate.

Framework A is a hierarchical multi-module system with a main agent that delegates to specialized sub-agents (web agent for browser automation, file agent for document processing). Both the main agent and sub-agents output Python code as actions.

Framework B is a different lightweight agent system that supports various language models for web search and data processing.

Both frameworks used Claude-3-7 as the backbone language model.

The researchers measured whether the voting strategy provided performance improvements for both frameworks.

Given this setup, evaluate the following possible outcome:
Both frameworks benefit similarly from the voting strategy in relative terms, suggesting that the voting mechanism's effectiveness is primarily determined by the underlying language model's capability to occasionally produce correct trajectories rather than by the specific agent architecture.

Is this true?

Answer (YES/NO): NO